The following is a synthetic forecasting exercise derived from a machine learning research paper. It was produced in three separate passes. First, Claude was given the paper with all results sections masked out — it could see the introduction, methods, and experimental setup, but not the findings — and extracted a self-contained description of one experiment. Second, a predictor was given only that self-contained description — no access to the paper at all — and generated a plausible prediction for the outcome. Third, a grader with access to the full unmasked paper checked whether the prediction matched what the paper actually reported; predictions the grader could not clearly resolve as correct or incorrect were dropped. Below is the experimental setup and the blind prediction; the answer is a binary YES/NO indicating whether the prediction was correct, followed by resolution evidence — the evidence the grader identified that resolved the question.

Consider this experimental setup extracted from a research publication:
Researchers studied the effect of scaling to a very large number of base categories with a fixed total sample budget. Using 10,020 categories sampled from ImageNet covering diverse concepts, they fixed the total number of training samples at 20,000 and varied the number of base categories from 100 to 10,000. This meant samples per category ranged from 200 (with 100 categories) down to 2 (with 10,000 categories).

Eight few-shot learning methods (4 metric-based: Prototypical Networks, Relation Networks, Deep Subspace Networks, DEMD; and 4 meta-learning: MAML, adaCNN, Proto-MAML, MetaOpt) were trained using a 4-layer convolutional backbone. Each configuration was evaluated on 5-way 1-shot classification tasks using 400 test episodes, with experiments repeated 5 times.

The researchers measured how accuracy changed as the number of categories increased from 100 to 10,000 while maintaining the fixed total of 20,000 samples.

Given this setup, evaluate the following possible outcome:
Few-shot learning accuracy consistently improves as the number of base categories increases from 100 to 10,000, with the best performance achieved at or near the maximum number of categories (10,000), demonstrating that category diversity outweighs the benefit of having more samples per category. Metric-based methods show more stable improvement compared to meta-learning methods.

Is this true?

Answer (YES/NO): NO